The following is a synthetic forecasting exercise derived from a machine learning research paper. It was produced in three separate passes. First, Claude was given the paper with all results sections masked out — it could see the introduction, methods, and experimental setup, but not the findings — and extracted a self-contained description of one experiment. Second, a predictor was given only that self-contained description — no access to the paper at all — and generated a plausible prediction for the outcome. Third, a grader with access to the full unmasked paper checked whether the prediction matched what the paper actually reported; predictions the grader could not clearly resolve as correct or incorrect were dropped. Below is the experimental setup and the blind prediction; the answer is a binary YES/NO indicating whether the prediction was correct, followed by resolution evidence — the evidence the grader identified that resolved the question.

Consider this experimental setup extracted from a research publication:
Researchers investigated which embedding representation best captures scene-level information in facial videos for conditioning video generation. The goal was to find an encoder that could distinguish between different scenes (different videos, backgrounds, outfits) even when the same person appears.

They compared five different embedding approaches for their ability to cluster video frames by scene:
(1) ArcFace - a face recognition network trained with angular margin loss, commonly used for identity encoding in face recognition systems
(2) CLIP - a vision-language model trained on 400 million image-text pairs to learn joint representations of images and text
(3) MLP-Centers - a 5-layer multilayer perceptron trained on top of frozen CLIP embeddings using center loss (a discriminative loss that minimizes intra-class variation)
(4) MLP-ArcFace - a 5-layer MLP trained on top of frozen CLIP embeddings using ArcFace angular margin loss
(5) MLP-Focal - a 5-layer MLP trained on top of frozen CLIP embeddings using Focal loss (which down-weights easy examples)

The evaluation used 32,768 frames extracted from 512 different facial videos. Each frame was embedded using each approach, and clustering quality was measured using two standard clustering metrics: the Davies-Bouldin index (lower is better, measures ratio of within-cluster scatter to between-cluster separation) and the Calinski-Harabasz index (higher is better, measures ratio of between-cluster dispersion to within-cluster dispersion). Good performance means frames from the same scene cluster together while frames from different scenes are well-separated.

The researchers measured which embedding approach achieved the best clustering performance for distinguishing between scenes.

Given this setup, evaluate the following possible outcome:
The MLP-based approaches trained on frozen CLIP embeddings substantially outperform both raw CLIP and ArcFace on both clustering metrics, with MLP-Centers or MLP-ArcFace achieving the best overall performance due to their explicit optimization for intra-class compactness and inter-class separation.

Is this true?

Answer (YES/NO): NO